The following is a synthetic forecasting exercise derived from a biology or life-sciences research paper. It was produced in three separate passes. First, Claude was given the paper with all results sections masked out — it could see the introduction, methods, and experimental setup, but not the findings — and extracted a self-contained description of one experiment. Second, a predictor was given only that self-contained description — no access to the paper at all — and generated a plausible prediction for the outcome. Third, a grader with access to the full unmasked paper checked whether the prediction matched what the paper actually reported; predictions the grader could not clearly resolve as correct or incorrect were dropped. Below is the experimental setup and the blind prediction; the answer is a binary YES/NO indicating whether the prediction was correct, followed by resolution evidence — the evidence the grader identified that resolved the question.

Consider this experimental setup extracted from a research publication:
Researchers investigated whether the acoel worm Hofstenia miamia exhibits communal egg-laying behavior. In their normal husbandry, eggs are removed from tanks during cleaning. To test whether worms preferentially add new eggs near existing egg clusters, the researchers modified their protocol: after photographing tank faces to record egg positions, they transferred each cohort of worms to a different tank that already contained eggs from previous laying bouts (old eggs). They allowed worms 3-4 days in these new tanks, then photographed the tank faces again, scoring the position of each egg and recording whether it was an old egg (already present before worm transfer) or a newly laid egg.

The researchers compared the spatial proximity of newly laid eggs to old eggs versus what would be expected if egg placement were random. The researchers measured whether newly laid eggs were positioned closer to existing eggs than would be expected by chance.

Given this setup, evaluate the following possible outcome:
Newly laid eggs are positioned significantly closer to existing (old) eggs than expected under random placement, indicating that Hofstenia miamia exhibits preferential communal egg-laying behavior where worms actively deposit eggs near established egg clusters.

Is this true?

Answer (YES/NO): YES